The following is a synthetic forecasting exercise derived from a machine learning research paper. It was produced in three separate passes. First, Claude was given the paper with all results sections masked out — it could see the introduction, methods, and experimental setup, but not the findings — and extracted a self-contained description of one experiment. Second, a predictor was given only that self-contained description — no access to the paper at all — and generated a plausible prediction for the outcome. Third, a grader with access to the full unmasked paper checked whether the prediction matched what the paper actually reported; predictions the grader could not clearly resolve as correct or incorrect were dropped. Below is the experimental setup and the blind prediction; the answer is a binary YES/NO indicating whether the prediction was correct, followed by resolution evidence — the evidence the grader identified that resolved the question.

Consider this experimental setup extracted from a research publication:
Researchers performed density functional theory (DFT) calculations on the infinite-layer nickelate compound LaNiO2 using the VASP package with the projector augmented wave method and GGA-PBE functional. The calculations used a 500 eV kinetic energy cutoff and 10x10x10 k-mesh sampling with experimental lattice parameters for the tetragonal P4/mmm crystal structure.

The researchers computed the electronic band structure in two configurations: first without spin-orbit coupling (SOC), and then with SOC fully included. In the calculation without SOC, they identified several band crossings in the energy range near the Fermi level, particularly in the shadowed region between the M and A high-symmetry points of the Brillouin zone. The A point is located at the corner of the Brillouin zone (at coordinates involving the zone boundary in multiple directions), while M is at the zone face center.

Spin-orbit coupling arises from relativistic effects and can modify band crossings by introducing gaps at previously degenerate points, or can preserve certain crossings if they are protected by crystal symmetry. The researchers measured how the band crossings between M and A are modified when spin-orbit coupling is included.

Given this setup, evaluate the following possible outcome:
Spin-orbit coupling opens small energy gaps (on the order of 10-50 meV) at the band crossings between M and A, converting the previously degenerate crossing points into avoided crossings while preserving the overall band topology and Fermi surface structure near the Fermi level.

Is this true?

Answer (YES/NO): NO